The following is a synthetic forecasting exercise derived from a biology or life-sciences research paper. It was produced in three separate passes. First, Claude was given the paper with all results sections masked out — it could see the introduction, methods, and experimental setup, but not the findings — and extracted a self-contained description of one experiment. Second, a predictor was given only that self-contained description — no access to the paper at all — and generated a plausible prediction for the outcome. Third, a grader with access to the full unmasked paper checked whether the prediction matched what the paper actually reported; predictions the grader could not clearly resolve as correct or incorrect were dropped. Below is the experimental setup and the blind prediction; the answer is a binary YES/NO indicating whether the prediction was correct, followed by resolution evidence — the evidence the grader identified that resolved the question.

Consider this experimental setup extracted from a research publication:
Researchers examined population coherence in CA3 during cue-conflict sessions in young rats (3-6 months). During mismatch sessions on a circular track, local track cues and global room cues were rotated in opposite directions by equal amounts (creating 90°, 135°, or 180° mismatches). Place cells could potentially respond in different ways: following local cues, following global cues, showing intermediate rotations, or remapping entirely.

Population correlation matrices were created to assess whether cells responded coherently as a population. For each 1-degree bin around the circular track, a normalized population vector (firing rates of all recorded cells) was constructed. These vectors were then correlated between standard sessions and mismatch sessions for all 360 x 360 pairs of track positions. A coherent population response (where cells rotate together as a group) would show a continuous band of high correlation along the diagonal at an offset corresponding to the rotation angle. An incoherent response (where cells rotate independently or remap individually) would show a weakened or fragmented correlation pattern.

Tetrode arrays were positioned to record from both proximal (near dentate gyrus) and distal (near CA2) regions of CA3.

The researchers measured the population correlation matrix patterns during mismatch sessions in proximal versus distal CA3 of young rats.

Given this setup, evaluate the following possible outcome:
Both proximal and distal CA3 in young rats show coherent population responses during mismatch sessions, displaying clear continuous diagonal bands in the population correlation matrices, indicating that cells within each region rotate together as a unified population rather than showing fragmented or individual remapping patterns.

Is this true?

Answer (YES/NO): NO